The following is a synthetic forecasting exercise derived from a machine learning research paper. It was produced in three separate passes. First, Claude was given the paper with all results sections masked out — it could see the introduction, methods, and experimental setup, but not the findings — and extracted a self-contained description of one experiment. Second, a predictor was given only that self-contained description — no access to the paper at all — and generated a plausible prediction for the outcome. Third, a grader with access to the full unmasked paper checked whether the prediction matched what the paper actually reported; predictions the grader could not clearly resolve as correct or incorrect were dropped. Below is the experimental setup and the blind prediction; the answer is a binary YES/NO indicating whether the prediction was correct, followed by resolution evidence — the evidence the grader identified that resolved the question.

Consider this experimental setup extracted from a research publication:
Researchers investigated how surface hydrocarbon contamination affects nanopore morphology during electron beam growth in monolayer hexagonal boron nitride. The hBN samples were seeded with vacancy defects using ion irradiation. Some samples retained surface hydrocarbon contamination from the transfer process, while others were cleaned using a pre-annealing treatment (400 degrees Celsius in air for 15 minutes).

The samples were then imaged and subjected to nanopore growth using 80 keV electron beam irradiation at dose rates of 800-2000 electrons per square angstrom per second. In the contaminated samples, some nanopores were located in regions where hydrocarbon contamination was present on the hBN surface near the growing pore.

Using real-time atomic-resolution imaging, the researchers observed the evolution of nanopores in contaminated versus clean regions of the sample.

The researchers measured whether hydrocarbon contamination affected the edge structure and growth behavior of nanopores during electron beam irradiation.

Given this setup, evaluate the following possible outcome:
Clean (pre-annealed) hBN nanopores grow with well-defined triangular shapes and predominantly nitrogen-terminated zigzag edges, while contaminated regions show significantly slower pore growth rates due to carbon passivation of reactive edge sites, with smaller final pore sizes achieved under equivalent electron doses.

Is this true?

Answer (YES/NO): NO